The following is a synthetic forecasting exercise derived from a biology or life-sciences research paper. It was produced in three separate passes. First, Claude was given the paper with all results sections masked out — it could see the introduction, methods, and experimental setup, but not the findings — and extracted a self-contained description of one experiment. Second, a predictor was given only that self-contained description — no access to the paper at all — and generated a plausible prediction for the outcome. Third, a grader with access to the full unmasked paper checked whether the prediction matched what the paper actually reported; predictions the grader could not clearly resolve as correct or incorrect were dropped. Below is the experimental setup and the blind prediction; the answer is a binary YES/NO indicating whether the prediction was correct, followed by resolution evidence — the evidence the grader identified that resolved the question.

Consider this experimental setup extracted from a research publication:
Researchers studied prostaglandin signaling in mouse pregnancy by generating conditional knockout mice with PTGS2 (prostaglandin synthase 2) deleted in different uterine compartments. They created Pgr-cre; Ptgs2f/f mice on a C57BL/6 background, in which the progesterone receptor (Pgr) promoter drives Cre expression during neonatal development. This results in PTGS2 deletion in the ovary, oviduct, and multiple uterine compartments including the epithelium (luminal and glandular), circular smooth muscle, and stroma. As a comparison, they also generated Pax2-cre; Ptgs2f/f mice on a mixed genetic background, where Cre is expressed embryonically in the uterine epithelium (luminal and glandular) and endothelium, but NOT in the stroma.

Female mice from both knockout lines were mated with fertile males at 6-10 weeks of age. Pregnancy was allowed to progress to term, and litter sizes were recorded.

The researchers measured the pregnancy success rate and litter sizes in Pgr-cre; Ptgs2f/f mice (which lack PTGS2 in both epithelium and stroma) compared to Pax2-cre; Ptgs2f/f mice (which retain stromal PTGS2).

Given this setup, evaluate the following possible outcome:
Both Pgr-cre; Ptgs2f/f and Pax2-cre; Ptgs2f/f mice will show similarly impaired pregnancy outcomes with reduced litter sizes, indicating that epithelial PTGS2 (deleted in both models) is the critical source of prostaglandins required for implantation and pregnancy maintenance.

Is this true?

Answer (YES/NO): NO